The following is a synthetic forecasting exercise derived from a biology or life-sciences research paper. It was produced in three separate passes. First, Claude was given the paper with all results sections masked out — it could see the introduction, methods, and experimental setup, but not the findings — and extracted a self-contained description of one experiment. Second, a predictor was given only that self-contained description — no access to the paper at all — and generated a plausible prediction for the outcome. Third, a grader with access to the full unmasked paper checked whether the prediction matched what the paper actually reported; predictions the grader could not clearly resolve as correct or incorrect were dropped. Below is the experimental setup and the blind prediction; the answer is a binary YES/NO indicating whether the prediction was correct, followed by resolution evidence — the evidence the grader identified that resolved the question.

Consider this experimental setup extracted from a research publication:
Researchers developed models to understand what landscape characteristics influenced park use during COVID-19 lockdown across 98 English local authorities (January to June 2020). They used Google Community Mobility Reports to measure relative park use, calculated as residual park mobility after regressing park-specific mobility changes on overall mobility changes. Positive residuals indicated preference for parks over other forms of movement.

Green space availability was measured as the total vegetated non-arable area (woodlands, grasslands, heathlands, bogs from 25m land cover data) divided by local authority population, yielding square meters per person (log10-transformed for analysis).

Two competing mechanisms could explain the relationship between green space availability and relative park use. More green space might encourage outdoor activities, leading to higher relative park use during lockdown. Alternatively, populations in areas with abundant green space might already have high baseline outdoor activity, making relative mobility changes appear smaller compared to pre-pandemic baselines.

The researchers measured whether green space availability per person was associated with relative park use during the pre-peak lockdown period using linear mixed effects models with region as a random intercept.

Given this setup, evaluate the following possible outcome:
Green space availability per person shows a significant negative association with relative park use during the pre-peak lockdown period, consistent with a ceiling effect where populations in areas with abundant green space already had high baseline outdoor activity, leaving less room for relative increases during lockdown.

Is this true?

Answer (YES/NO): NO